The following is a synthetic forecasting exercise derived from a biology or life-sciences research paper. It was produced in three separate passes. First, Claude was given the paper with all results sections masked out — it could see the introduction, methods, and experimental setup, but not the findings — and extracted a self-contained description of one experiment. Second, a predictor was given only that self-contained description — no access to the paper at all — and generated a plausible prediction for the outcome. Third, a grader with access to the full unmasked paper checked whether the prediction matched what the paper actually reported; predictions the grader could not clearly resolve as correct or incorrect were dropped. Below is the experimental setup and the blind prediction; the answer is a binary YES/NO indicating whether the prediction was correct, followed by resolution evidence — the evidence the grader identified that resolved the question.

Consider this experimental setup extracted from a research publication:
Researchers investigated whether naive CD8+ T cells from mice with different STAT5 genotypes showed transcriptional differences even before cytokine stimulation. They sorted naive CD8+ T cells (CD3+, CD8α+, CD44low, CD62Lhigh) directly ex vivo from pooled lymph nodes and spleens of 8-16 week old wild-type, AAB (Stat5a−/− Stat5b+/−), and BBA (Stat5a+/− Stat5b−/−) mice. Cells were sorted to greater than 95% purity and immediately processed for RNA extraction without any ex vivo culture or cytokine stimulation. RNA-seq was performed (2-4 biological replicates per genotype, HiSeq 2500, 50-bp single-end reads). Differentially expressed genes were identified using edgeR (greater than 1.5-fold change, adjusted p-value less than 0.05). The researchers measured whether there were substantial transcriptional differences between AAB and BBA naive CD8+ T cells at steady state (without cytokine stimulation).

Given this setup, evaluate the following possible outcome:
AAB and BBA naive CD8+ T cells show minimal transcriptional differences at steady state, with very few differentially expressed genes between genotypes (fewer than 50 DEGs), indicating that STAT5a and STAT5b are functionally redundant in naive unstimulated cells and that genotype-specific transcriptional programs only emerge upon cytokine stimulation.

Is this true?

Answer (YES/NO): NO